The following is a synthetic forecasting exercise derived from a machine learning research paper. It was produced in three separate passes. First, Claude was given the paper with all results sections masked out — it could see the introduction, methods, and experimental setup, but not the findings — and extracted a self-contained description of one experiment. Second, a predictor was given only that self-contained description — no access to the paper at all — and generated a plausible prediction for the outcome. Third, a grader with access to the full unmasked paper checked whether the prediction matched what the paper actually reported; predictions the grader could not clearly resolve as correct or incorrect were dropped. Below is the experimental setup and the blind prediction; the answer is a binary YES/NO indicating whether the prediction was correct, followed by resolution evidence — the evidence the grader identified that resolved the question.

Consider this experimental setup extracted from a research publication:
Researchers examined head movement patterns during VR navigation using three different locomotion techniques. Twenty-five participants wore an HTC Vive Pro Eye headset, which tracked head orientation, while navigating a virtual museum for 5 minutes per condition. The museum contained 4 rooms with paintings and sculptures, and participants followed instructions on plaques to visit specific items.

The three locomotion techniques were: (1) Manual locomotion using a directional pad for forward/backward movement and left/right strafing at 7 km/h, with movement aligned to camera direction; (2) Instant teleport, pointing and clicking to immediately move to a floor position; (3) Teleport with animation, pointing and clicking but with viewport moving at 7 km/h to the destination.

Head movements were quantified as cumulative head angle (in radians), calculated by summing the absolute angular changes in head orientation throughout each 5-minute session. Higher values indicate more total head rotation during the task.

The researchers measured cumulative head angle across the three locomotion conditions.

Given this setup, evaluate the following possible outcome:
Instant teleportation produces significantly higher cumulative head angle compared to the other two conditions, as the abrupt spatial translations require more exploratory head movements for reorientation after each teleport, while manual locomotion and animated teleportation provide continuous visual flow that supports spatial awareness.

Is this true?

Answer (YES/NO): YES